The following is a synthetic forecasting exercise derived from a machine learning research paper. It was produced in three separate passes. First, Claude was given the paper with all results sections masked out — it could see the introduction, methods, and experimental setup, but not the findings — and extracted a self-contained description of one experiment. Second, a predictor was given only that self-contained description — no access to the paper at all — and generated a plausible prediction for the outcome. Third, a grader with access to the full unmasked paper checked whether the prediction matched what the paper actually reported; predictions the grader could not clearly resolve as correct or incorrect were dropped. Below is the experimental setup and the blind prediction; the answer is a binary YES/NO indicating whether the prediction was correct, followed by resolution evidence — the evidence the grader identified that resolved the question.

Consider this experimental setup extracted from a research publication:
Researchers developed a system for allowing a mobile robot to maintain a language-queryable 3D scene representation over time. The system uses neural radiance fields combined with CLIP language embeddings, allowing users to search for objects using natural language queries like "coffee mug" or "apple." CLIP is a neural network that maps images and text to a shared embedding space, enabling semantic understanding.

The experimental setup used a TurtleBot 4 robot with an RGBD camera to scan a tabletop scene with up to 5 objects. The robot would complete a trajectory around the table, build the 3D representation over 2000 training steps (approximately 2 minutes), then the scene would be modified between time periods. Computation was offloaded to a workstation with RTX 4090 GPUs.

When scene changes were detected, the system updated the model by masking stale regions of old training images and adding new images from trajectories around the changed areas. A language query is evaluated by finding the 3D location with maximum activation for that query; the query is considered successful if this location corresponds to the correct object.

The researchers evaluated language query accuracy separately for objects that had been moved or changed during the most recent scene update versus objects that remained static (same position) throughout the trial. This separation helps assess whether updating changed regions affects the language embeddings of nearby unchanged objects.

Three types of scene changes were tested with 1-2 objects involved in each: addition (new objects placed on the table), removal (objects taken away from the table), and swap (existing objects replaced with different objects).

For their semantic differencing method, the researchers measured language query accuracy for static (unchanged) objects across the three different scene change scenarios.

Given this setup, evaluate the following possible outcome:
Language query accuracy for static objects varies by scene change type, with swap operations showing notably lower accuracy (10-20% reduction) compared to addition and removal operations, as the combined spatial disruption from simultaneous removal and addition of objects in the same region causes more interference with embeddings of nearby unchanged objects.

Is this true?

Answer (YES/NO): NO